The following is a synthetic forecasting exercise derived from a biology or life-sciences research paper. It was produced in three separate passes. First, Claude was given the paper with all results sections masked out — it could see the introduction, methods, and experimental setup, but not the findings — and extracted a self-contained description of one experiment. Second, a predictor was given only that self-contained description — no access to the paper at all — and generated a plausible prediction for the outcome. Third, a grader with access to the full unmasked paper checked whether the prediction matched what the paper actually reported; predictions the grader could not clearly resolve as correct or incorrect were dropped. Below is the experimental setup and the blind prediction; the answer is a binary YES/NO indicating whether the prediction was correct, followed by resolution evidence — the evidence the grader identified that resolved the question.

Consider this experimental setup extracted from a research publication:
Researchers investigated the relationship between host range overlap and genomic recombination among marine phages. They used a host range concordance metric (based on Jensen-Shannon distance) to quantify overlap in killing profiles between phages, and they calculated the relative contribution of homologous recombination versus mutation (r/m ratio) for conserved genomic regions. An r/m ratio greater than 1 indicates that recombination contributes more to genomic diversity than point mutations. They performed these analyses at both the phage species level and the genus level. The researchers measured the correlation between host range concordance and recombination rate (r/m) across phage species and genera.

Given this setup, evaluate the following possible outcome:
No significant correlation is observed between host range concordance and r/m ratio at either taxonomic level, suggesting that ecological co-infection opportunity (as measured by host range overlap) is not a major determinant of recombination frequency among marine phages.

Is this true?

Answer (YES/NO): NO